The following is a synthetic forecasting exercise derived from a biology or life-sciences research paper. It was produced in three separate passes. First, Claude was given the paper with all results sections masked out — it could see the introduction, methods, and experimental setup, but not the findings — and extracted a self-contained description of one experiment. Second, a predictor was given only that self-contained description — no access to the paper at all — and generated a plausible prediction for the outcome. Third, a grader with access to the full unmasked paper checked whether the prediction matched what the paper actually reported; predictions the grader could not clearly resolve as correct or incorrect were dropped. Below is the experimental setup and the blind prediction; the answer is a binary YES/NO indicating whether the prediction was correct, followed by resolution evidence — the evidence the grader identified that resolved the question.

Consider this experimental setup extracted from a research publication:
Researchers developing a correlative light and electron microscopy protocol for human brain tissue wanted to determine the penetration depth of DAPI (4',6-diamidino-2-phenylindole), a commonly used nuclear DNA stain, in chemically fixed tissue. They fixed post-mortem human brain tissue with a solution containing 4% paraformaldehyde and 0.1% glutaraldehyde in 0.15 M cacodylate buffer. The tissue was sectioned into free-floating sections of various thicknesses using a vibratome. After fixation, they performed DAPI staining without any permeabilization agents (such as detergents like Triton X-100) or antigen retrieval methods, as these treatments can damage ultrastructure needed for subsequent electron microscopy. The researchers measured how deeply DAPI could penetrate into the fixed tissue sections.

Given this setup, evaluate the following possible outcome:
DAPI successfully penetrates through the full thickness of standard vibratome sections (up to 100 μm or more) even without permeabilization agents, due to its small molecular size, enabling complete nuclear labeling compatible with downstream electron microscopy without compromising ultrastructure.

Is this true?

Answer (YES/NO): YES